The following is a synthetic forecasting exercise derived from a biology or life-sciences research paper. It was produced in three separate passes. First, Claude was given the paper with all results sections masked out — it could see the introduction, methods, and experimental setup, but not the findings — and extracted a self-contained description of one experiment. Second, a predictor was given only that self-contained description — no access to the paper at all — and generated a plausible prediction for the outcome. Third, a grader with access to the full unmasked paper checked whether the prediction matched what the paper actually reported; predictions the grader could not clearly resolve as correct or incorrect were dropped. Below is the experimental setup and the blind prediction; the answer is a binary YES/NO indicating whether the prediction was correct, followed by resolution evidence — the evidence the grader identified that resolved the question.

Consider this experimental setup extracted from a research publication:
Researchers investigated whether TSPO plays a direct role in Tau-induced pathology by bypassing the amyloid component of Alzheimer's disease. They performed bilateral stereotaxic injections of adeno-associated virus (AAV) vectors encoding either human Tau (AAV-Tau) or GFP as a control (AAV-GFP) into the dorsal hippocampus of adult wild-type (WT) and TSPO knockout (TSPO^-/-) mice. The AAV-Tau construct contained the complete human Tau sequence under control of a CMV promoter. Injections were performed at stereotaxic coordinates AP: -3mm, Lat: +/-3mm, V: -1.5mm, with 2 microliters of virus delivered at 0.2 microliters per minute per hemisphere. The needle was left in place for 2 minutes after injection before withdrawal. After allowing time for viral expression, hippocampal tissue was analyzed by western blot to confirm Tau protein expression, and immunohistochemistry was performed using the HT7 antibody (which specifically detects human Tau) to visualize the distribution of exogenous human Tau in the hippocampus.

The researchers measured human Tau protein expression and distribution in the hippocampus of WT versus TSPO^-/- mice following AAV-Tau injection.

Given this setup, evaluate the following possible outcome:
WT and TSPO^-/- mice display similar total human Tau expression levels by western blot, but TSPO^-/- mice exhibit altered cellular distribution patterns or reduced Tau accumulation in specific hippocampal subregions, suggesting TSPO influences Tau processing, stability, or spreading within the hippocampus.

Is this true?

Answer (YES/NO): NO